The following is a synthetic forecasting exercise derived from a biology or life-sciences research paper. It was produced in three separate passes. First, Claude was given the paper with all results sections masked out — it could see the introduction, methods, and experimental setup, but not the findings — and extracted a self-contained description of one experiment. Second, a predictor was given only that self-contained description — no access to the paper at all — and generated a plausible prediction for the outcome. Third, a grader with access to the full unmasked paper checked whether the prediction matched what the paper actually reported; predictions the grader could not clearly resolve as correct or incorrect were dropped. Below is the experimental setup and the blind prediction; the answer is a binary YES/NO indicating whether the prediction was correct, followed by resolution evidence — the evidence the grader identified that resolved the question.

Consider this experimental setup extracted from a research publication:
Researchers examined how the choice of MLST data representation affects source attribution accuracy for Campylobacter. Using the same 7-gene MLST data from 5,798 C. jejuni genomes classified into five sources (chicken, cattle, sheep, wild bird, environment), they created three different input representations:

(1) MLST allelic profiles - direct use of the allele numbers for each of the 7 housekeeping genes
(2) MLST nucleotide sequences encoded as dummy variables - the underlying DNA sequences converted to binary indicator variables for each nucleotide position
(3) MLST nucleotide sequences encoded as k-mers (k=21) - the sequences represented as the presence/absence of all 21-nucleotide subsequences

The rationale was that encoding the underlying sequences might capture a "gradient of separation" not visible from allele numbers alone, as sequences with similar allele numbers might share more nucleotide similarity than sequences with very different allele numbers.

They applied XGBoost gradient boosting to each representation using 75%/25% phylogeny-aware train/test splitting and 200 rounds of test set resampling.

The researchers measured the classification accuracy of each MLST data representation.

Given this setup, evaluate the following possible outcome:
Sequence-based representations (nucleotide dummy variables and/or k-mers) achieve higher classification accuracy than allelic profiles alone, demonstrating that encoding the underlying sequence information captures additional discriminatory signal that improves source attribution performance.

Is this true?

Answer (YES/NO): YES